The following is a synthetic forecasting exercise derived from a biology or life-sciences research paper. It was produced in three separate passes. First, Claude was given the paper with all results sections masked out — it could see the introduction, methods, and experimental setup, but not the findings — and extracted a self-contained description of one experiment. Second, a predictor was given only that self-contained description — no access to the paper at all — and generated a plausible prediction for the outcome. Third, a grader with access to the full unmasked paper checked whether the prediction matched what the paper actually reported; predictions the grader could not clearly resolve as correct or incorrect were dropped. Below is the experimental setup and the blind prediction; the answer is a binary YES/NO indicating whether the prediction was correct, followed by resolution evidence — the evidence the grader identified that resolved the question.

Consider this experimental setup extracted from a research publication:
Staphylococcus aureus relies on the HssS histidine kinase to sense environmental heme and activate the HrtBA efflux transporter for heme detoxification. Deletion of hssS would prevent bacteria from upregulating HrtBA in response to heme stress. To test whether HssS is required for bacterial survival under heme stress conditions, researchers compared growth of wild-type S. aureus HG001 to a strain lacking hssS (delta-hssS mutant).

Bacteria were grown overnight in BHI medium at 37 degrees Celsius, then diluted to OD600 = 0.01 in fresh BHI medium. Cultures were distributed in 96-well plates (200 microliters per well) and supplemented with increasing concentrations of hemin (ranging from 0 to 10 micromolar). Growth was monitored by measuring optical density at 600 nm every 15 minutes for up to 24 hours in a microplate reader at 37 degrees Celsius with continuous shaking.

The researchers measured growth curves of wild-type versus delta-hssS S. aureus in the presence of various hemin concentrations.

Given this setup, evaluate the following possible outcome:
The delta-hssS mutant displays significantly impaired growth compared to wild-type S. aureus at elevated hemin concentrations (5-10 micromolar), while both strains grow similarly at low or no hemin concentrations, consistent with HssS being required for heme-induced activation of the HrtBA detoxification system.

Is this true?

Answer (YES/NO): YES